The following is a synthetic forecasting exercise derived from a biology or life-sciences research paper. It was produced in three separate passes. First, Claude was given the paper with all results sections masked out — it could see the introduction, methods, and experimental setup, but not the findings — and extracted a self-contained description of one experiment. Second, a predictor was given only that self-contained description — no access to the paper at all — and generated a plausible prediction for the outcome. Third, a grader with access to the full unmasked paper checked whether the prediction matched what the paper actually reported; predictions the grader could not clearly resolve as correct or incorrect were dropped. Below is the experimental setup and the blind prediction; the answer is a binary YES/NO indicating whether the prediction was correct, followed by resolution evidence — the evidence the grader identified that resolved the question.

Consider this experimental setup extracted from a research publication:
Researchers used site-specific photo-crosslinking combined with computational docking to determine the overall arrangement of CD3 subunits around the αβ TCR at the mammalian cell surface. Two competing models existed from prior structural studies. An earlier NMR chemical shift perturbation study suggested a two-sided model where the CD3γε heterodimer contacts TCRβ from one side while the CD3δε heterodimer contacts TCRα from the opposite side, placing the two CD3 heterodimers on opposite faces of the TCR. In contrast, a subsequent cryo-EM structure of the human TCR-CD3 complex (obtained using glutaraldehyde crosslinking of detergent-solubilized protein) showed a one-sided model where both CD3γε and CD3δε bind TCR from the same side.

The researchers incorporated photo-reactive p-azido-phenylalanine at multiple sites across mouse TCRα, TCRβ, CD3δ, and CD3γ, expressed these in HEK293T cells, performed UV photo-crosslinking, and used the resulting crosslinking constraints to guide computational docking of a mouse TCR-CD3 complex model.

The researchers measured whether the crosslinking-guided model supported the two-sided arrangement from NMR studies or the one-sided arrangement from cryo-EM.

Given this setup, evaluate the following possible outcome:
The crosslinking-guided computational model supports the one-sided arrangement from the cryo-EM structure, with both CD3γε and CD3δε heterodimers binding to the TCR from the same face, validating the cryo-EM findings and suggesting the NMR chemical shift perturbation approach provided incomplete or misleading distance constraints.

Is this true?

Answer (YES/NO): YES